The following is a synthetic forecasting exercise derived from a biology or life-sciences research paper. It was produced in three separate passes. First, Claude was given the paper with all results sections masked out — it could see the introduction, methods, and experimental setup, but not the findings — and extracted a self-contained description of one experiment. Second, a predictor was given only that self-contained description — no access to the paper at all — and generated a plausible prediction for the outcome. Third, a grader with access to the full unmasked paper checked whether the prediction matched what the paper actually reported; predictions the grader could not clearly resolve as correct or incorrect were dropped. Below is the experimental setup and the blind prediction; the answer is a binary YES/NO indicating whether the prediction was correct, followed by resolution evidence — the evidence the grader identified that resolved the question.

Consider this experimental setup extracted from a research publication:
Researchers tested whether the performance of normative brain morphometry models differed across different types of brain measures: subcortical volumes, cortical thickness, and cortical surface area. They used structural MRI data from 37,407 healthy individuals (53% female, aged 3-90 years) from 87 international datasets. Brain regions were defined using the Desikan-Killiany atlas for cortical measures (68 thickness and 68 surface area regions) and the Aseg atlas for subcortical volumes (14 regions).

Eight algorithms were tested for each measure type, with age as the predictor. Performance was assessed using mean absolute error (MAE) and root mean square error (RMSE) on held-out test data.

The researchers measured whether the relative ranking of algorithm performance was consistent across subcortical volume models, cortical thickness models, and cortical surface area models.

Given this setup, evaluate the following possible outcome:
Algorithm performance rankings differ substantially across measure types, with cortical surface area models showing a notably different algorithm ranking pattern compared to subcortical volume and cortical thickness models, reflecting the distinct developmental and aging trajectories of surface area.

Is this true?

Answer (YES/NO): NO